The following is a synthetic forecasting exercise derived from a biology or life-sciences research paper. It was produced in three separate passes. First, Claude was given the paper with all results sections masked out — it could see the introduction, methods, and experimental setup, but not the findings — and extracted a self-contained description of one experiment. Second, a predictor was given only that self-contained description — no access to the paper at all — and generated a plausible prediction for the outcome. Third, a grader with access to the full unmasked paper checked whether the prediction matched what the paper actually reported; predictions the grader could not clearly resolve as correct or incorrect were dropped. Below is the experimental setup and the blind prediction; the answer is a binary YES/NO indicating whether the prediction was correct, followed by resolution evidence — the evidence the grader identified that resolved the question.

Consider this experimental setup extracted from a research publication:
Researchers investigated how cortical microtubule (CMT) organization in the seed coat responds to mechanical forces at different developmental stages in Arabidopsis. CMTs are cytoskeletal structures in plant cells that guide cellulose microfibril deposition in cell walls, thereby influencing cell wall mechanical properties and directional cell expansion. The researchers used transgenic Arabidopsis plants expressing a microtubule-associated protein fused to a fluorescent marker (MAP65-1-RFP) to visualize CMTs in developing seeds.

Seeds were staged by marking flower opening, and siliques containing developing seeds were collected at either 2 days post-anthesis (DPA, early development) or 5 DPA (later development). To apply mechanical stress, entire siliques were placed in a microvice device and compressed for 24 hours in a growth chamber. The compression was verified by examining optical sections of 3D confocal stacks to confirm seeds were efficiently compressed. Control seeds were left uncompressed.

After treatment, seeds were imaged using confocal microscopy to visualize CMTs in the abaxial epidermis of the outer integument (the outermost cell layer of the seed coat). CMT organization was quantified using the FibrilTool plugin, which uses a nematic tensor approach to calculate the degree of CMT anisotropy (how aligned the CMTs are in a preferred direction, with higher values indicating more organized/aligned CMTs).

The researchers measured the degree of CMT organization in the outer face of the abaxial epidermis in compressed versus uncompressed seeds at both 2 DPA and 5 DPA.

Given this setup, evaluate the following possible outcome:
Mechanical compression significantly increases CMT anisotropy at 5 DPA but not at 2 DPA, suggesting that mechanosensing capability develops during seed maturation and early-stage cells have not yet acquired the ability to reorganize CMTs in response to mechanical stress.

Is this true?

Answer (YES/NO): NO